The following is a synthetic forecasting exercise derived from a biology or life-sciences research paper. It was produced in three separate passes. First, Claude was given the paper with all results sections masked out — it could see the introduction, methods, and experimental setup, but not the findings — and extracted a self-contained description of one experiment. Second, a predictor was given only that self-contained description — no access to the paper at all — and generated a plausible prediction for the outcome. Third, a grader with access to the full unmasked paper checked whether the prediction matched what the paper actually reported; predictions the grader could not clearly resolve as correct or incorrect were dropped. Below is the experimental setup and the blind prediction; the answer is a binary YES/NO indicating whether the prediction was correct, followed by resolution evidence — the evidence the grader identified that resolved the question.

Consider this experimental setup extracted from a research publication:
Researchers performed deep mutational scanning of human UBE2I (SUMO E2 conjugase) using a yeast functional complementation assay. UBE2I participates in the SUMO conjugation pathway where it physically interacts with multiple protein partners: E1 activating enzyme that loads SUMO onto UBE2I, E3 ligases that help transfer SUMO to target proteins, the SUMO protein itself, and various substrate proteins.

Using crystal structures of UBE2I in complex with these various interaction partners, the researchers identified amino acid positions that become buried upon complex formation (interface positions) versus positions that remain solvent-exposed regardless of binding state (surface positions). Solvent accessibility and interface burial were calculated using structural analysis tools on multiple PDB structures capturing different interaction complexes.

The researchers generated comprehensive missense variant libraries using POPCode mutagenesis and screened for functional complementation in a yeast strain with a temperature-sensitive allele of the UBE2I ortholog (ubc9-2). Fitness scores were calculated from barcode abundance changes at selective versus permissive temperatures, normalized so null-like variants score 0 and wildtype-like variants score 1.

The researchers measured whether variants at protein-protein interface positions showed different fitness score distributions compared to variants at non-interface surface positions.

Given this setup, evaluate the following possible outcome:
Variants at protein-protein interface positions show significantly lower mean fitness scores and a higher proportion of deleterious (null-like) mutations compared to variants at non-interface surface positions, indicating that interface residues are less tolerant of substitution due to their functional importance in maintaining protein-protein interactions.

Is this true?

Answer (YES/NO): YES